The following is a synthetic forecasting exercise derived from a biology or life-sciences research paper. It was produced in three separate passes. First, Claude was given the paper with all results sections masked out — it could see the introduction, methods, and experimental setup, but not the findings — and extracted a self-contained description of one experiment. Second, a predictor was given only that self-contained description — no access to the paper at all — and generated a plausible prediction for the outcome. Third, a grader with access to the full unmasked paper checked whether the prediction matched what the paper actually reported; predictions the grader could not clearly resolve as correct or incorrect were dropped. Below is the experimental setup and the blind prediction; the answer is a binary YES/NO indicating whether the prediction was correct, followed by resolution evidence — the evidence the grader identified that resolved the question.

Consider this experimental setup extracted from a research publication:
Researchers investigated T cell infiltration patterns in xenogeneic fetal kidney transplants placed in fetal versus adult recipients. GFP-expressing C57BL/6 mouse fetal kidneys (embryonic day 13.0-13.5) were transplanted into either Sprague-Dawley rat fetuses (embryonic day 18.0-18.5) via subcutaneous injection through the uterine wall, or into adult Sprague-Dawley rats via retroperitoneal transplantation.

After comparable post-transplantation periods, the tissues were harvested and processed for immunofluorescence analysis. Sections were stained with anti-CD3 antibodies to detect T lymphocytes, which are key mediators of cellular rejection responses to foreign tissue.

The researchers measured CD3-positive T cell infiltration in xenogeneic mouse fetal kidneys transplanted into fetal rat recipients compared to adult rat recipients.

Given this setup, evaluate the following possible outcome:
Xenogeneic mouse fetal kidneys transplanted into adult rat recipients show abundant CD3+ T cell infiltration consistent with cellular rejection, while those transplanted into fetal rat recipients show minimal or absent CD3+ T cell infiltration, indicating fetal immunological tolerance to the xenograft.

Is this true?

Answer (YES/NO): NO